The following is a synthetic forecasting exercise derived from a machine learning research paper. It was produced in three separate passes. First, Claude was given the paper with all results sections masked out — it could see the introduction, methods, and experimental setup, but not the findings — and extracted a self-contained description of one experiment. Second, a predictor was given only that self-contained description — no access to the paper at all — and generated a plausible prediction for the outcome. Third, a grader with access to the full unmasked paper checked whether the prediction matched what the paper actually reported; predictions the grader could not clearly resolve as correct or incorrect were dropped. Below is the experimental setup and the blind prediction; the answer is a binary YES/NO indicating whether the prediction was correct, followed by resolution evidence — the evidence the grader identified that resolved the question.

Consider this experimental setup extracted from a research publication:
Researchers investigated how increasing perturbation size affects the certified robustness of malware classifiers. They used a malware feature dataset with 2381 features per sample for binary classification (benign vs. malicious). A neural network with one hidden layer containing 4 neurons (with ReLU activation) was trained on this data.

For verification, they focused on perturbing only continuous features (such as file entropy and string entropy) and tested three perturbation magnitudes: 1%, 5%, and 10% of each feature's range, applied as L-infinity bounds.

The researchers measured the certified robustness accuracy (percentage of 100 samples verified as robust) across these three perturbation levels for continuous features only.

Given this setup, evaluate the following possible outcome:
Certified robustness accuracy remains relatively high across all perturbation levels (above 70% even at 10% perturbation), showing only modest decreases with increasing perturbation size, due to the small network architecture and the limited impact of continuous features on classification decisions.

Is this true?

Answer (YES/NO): YES